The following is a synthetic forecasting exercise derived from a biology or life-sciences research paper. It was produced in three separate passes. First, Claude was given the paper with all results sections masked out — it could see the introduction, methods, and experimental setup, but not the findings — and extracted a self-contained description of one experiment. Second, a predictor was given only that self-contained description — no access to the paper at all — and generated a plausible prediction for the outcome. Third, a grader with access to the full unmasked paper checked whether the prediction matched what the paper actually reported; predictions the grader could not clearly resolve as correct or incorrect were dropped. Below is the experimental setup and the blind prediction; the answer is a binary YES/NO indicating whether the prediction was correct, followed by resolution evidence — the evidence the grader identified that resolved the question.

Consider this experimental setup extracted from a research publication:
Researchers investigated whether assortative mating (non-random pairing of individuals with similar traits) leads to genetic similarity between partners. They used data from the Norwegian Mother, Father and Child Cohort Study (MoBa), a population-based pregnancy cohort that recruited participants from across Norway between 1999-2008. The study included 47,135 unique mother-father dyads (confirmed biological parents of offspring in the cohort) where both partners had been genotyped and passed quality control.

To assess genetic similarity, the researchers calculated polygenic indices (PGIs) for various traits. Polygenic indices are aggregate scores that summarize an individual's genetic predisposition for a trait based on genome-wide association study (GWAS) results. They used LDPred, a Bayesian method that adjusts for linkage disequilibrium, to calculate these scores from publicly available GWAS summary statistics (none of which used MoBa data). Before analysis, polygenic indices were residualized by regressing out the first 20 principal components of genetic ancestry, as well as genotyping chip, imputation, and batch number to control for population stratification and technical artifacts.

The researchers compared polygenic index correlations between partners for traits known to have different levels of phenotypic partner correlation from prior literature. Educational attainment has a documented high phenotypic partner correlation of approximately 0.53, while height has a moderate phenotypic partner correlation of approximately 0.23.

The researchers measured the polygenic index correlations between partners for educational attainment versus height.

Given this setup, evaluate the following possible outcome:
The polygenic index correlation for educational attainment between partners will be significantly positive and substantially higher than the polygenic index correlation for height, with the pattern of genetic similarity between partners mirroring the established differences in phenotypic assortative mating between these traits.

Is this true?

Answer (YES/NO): YES